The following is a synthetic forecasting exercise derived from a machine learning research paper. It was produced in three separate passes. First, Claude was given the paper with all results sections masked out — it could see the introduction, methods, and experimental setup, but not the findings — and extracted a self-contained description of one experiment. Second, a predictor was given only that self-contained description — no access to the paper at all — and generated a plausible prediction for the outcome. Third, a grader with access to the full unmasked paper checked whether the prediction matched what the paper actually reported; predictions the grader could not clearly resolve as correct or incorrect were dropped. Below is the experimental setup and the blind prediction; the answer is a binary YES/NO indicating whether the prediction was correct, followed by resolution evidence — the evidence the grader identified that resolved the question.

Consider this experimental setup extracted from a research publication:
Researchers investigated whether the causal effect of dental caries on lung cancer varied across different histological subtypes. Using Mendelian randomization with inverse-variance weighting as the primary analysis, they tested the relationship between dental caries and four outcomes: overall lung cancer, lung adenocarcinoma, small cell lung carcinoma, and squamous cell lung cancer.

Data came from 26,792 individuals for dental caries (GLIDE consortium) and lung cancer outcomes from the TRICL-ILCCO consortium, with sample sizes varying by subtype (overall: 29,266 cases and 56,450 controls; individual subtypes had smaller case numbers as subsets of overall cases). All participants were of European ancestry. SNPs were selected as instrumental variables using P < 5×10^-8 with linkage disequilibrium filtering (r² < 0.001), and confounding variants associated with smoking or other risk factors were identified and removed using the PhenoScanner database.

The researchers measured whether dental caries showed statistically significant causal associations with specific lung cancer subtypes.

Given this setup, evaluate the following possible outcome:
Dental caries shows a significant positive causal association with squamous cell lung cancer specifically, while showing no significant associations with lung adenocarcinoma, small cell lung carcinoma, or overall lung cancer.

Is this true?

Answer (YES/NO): NO